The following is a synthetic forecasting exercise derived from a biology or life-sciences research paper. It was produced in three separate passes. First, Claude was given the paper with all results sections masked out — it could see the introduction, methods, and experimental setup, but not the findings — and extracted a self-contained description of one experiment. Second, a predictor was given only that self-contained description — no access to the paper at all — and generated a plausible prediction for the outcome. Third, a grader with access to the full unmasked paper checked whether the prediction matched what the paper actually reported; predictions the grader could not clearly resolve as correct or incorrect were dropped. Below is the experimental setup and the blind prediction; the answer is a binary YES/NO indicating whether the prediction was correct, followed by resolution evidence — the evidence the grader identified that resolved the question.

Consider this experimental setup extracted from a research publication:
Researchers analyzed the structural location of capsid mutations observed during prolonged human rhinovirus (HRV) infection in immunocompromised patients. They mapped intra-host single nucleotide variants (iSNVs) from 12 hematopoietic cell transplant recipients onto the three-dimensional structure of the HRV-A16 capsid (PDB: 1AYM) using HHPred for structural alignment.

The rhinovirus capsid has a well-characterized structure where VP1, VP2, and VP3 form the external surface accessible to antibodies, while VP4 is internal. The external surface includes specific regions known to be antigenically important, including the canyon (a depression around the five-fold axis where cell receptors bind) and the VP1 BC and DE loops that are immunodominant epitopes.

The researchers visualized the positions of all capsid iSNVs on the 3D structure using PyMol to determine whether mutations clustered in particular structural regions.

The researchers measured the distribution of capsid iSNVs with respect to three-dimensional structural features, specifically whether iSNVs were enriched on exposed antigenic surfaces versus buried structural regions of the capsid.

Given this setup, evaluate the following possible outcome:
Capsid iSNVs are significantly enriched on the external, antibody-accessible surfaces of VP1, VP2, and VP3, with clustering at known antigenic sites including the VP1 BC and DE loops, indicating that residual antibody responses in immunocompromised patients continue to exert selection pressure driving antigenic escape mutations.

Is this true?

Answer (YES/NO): NO